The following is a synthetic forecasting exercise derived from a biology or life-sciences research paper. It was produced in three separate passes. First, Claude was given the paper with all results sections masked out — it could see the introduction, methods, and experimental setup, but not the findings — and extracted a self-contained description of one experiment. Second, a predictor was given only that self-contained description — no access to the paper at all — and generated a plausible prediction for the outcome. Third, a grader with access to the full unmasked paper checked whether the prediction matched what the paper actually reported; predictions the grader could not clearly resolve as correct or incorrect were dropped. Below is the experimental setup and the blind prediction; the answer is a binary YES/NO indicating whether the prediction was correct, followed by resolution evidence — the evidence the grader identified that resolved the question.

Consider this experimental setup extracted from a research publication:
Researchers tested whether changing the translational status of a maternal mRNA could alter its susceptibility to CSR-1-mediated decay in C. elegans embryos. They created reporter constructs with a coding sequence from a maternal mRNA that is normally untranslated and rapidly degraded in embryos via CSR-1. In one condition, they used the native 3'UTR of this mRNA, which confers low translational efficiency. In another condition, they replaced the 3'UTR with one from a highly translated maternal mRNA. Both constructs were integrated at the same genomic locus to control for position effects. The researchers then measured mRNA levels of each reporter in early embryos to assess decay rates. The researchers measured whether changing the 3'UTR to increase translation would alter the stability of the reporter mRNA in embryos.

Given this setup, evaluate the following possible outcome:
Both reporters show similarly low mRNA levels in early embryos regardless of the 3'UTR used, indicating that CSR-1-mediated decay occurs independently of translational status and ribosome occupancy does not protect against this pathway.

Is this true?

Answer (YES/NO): NO